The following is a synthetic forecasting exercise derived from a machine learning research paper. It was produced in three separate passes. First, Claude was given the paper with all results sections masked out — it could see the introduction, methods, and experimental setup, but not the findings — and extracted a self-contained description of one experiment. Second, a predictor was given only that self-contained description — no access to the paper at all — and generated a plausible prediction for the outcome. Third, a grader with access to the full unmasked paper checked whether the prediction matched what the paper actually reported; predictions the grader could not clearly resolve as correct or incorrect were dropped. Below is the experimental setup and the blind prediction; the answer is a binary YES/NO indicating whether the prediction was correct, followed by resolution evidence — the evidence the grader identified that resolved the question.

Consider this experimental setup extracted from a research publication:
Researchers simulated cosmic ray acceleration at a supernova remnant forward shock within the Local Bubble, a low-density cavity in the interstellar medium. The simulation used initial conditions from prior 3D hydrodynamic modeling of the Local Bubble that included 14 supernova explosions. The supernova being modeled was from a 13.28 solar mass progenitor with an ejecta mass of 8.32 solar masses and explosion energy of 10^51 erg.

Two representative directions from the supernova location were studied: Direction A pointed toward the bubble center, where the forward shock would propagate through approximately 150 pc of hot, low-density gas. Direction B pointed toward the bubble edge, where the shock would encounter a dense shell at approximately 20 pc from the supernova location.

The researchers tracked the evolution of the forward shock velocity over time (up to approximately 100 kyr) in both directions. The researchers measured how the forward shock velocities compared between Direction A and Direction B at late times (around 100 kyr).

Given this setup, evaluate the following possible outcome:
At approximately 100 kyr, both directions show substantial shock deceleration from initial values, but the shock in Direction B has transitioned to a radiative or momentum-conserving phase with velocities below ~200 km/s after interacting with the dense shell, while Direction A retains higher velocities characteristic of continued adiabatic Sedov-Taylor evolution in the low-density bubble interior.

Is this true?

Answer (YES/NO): NO